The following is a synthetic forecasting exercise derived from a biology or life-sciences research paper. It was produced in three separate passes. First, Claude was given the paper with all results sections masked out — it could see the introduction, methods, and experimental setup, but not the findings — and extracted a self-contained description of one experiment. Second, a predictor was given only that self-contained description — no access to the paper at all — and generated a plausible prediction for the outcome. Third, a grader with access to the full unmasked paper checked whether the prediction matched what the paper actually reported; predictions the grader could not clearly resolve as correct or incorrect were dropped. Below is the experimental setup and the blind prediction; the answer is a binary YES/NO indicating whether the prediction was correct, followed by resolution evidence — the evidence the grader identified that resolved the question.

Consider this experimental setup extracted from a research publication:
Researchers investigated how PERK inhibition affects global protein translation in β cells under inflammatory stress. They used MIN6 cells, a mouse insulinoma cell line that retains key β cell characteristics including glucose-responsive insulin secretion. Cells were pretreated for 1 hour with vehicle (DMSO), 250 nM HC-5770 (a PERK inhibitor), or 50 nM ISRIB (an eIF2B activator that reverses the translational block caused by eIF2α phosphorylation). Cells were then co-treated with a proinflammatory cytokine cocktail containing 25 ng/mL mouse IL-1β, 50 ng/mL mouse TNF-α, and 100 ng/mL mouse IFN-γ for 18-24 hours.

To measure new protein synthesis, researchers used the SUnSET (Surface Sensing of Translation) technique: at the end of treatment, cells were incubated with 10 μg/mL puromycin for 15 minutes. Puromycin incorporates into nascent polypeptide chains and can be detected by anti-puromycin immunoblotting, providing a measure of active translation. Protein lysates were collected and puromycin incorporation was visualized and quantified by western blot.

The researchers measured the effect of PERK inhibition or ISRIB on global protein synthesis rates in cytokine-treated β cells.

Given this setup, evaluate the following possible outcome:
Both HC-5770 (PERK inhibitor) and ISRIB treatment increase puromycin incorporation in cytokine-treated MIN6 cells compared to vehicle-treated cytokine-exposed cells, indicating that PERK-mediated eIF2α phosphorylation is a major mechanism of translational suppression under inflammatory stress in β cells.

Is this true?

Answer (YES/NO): YES